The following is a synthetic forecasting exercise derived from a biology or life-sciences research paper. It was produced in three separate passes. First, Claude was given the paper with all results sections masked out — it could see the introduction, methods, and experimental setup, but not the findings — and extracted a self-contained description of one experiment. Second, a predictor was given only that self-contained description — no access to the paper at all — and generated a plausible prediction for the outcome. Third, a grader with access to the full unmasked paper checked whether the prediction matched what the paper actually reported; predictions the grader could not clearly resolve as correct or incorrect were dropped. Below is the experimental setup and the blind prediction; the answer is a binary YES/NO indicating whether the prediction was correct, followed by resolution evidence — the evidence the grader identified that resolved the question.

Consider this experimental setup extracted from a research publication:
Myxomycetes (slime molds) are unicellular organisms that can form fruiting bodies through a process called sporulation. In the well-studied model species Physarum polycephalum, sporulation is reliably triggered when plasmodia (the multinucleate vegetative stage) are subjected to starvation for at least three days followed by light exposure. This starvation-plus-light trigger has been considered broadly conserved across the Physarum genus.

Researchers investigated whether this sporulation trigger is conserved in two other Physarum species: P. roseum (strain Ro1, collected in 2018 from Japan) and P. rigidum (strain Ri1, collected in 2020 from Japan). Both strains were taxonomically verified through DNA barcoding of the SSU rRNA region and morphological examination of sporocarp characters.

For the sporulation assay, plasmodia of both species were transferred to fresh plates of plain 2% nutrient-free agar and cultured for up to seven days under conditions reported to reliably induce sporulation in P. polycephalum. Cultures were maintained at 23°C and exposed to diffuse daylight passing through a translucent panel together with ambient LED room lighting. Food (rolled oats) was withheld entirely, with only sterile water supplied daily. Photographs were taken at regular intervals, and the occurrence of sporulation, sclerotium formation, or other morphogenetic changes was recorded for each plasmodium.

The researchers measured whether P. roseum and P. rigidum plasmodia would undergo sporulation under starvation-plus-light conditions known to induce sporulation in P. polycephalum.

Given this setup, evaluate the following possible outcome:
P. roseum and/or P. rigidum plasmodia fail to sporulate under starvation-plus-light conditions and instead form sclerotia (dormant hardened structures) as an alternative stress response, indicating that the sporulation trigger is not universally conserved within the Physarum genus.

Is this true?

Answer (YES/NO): NO